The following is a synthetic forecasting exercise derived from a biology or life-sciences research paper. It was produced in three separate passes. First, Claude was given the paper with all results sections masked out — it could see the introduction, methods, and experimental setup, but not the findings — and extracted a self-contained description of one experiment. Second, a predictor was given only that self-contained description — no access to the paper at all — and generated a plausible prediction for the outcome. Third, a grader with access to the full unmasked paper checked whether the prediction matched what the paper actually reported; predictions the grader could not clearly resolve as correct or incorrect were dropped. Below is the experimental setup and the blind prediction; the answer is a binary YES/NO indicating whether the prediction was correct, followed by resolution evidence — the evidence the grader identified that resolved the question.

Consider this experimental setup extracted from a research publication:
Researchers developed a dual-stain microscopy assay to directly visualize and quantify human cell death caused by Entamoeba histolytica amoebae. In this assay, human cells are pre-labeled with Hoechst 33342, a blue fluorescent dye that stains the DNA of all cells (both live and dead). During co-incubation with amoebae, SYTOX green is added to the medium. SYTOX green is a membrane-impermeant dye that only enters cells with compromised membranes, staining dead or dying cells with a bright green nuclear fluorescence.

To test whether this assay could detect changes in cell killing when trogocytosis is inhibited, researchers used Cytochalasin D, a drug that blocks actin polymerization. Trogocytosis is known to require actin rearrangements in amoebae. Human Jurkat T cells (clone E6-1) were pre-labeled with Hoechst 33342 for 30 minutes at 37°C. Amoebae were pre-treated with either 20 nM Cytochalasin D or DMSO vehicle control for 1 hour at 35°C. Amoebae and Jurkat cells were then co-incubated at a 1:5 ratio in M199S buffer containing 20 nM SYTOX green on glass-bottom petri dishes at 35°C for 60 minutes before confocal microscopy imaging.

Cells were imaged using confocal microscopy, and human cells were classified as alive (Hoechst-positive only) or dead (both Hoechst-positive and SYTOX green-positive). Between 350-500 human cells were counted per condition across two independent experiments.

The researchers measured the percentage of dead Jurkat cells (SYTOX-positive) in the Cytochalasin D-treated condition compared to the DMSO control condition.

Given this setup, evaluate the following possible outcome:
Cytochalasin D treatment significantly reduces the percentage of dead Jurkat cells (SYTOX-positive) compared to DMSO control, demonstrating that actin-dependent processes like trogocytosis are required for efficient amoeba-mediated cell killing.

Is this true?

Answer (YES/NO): YES